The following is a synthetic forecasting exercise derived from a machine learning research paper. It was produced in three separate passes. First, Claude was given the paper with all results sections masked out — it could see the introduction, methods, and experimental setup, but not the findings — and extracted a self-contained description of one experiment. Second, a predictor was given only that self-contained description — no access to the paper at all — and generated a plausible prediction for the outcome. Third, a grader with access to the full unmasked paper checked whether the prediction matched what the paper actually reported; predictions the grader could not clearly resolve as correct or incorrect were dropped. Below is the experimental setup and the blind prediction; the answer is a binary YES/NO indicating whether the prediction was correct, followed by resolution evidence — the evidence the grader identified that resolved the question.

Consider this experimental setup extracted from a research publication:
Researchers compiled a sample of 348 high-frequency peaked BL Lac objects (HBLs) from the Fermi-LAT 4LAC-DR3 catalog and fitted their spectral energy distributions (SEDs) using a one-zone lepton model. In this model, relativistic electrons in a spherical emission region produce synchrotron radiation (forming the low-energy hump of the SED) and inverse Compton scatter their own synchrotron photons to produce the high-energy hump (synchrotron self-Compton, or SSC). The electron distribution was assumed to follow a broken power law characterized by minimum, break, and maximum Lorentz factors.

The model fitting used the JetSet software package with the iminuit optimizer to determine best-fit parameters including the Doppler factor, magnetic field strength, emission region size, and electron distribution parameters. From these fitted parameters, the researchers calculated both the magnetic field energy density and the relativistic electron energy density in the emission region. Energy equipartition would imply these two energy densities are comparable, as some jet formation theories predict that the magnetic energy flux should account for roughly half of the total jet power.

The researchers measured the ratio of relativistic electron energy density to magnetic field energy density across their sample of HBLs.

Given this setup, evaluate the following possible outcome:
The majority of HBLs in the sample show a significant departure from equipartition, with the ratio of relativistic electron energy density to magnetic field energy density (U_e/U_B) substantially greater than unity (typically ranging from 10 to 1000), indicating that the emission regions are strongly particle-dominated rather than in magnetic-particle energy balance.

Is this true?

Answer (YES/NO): YES